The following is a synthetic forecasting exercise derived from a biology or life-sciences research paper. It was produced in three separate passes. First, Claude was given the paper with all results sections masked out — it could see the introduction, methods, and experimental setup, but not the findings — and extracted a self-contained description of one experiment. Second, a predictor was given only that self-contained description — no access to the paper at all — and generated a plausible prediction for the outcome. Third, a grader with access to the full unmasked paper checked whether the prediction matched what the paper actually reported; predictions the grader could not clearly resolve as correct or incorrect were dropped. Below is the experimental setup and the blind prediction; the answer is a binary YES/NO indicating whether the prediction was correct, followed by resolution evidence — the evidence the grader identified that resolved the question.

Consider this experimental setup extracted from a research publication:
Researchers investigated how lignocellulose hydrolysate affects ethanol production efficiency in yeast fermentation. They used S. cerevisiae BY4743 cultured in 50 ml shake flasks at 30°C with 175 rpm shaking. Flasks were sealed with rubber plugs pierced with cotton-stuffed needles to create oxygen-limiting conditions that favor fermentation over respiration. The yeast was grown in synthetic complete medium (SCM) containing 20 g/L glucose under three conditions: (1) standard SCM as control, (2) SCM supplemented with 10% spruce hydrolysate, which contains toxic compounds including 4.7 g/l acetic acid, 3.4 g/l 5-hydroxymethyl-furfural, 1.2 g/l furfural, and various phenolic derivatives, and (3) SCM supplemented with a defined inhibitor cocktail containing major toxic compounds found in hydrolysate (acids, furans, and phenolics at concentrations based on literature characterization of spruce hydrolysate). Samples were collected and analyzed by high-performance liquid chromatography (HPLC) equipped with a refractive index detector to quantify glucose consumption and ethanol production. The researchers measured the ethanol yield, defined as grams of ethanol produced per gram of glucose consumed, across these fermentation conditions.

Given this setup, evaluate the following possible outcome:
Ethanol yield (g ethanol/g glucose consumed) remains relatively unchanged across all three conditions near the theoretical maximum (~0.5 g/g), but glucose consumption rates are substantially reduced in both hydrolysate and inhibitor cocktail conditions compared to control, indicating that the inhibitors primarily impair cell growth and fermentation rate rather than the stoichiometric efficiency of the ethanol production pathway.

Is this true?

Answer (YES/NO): NO